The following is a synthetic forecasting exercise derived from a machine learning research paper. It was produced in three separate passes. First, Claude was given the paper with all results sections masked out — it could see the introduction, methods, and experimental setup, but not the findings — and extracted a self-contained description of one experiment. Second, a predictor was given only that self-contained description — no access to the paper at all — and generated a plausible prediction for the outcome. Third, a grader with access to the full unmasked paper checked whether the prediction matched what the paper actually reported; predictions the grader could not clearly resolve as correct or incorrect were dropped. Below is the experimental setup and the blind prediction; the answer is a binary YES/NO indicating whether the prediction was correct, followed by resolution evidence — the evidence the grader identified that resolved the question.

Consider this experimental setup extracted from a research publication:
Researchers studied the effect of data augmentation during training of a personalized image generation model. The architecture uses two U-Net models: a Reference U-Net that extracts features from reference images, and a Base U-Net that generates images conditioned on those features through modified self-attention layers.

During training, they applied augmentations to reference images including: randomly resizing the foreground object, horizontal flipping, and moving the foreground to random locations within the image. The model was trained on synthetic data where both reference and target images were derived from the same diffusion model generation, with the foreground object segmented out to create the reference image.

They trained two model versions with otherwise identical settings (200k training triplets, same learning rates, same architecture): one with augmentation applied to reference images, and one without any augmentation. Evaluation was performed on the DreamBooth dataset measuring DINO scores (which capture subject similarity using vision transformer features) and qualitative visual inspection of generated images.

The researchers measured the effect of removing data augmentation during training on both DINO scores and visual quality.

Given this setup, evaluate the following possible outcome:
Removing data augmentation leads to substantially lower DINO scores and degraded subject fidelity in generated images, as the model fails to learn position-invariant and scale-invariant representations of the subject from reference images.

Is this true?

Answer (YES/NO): NO